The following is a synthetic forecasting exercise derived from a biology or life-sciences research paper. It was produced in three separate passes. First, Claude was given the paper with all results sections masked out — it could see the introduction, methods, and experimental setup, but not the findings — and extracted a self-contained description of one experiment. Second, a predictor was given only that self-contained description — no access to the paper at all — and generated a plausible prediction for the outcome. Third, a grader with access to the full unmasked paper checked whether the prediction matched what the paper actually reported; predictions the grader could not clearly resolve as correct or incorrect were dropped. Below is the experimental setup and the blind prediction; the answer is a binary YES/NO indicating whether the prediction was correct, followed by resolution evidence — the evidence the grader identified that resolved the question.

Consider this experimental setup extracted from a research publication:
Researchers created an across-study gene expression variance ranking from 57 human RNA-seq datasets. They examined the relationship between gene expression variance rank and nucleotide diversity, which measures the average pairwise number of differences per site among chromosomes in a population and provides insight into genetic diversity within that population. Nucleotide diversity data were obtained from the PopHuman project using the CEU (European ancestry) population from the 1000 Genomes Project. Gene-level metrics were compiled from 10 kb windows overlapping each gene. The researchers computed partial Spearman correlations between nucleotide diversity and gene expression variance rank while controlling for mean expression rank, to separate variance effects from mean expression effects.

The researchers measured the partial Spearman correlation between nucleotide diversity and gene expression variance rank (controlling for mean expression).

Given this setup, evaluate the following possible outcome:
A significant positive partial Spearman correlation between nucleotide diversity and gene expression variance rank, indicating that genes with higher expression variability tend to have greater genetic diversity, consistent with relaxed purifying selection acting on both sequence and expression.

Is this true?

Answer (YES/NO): YES